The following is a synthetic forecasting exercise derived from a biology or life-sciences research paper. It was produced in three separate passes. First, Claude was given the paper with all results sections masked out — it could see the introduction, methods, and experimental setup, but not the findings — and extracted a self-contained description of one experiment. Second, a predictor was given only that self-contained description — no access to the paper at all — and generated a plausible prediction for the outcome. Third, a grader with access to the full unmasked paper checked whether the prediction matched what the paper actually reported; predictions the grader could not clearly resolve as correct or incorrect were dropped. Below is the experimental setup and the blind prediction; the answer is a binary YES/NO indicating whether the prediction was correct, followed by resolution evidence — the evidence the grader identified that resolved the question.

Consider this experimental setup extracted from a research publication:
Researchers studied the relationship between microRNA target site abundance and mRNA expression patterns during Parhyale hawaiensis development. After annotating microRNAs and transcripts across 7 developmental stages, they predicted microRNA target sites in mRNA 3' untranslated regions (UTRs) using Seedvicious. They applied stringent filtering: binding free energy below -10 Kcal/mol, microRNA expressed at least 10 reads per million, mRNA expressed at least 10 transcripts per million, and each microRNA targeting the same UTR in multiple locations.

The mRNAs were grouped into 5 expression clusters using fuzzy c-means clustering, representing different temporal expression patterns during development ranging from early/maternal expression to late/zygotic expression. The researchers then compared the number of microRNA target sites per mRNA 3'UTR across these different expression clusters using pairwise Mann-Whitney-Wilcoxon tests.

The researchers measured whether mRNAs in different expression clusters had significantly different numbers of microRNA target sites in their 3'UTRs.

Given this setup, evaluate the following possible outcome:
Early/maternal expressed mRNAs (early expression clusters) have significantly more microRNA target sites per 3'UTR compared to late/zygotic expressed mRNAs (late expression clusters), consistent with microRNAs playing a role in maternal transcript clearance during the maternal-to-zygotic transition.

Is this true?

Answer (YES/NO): NO